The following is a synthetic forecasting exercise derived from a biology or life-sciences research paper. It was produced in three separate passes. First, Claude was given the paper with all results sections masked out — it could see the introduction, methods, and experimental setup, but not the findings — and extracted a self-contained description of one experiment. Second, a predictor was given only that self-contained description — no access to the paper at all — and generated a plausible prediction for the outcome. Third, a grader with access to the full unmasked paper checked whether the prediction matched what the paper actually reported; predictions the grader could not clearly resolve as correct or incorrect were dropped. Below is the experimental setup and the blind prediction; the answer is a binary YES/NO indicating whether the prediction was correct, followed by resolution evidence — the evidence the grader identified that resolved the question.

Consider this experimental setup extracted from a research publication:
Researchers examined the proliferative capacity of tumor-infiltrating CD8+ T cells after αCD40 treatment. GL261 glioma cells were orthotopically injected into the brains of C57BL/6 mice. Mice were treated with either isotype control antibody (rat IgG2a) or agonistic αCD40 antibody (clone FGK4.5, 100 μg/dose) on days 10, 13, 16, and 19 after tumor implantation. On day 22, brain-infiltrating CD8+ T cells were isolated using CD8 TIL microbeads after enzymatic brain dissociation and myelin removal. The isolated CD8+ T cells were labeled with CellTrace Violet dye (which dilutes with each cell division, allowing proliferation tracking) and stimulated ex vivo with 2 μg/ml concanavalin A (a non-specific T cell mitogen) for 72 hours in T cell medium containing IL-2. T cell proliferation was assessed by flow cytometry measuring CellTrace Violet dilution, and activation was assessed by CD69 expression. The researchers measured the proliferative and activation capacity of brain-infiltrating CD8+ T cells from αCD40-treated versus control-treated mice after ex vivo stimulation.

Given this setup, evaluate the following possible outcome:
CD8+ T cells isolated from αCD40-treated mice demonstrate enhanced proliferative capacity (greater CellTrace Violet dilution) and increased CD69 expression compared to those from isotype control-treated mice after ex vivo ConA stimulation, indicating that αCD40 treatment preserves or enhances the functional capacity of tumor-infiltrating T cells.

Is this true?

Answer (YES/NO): NO